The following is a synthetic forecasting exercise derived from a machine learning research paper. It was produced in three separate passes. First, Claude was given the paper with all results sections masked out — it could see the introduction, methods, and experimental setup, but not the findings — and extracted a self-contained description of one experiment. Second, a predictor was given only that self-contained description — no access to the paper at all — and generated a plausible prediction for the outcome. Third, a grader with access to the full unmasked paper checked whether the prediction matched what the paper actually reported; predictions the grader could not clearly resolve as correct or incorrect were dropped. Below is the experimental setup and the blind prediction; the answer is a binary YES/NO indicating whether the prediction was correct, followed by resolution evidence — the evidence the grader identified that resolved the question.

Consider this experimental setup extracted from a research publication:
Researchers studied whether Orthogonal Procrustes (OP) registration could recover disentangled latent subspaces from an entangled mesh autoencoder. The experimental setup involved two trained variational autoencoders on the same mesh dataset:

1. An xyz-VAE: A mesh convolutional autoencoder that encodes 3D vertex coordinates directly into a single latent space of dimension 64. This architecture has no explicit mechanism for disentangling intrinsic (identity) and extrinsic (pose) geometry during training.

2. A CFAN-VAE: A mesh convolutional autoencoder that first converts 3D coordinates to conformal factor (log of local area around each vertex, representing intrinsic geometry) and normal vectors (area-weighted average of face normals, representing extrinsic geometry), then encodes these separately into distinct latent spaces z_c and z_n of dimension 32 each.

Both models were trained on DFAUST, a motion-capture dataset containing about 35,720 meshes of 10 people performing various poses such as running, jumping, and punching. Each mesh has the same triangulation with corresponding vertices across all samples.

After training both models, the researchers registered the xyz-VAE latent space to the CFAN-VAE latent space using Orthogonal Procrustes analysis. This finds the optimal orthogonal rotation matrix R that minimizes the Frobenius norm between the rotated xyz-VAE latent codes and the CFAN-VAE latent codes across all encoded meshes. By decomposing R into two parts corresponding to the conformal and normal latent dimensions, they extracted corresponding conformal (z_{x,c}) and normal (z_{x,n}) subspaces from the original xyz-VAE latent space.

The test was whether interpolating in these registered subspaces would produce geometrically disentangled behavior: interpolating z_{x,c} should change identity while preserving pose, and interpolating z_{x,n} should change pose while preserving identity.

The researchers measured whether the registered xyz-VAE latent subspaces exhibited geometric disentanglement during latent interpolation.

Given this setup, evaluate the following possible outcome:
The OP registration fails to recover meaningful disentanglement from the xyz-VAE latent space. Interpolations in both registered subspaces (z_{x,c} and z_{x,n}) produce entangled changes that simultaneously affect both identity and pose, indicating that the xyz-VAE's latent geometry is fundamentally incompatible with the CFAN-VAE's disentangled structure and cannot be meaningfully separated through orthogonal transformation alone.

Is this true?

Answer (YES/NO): NO